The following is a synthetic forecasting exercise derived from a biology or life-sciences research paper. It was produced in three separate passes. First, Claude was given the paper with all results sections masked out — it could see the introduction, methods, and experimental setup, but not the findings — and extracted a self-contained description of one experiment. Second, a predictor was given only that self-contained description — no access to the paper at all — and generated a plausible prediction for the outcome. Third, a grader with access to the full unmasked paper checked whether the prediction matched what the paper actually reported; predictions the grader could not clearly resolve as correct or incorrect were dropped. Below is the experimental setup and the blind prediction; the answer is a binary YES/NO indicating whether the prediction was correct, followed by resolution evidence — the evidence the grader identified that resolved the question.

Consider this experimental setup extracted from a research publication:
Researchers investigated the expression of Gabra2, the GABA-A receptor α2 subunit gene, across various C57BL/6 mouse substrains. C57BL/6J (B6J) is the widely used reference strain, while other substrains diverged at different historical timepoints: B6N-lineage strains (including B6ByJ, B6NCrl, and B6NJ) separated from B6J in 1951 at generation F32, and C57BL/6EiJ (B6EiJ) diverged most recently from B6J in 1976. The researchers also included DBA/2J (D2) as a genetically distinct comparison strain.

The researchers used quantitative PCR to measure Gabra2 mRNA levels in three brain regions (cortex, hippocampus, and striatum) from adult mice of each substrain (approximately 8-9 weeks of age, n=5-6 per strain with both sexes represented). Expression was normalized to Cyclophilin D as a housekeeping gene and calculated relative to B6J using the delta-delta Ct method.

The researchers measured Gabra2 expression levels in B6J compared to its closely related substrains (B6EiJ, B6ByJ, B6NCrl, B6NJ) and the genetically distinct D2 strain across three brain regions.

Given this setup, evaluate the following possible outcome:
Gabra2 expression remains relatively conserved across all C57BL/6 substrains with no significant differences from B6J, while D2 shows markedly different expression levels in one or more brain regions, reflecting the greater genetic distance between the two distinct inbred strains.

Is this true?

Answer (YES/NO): NO